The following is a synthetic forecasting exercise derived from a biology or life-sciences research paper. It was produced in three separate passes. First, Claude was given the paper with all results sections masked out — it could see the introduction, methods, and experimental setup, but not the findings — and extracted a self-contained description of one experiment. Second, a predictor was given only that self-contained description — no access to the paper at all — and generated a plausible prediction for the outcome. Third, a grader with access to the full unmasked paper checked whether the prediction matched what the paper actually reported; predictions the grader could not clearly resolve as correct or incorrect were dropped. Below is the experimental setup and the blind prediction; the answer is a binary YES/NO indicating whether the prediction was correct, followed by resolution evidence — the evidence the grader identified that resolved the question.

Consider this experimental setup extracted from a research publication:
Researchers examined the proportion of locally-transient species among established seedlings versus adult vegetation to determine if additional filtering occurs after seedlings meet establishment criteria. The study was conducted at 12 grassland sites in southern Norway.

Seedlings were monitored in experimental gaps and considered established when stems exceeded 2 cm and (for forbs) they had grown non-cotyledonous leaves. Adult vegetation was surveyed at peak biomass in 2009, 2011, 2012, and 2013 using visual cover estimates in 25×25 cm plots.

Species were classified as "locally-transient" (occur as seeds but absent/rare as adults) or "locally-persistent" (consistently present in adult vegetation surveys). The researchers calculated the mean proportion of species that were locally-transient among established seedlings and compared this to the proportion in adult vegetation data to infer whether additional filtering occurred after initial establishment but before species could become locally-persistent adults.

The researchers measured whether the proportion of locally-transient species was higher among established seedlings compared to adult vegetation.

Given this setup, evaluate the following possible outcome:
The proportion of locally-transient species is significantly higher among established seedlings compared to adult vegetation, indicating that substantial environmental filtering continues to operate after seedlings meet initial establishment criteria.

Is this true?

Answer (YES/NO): NO